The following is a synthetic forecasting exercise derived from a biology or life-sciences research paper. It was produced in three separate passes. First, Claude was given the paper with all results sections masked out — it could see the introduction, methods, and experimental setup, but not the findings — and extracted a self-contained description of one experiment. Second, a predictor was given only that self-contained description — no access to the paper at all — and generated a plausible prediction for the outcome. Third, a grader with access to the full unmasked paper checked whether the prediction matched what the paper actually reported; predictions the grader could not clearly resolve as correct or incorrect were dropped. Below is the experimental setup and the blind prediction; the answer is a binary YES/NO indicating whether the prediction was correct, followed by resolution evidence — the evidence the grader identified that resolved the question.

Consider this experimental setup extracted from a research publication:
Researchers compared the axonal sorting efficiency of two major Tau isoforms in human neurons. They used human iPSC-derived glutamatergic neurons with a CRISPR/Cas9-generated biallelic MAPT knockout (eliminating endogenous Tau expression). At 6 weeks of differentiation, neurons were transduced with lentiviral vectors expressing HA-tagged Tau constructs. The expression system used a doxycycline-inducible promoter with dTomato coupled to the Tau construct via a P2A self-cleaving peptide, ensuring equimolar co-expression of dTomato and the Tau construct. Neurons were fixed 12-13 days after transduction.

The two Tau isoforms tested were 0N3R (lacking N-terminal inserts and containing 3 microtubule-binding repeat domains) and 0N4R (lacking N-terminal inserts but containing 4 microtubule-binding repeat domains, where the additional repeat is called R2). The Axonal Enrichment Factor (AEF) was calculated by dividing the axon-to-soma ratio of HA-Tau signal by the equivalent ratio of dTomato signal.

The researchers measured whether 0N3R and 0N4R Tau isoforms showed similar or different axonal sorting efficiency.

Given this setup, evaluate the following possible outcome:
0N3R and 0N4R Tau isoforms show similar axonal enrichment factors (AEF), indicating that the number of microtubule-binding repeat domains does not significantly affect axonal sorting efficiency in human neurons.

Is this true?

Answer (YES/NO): YES